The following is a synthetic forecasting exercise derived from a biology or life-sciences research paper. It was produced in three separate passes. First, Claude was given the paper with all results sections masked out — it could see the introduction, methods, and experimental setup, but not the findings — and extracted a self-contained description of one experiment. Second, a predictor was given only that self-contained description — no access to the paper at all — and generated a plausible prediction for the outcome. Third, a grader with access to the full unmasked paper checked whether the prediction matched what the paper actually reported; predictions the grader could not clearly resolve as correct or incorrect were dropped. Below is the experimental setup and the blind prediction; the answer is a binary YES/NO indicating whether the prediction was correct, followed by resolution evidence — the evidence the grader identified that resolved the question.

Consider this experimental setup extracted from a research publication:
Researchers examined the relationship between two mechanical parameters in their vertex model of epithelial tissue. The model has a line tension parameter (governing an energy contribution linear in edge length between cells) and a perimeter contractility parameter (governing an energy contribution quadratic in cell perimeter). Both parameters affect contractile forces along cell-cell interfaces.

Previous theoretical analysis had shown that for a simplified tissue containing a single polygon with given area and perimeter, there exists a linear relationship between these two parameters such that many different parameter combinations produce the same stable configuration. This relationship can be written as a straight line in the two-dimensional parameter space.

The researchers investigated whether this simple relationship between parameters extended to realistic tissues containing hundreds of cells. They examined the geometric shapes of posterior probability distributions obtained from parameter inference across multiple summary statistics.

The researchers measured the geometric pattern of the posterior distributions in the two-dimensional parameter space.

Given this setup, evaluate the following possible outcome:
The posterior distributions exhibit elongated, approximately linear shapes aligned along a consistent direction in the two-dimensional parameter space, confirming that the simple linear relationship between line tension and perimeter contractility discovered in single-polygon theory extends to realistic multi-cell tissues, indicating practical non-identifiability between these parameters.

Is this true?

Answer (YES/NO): YES